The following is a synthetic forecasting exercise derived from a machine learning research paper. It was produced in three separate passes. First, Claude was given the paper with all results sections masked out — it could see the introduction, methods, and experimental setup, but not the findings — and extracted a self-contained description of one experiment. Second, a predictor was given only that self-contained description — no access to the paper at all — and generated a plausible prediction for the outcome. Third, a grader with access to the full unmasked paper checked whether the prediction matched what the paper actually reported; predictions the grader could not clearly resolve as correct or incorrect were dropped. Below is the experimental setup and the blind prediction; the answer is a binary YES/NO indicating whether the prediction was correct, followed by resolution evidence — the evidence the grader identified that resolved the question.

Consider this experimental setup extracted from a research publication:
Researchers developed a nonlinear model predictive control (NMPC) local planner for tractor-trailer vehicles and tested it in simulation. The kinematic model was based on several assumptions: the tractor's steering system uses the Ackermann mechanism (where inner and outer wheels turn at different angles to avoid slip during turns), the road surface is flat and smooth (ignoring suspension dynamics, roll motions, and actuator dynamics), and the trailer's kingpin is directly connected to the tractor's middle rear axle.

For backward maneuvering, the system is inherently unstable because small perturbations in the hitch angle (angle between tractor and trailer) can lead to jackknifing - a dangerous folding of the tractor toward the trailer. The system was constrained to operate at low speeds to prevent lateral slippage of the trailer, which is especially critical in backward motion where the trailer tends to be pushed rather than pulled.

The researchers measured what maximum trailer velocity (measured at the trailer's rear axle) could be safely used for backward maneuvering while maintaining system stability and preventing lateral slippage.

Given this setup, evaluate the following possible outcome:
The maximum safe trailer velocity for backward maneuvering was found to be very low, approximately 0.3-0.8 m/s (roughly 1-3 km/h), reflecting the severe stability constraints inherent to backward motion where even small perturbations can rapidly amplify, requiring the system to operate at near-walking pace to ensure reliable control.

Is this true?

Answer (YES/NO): NO